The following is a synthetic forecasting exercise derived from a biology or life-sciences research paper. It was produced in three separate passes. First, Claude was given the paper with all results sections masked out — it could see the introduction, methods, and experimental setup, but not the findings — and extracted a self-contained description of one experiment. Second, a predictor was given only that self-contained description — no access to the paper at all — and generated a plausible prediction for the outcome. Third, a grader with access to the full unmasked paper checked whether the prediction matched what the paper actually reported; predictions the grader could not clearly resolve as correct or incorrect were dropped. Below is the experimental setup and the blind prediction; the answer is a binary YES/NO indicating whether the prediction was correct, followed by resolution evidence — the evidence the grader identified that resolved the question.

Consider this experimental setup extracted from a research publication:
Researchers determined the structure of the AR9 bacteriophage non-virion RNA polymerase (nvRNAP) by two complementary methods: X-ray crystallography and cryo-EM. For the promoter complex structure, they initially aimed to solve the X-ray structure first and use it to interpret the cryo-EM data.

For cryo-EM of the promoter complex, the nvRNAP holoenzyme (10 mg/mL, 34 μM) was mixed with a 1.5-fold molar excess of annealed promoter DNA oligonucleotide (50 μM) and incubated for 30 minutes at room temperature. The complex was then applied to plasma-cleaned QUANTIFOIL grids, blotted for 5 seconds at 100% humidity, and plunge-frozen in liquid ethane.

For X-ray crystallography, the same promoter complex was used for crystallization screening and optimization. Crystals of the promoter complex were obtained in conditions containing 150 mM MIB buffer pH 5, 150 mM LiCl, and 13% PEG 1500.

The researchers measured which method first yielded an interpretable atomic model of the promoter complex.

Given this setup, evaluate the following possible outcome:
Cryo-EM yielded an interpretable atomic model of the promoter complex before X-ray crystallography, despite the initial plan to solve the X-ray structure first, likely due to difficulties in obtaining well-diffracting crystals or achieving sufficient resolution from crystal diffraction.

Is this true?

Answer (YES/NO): YES